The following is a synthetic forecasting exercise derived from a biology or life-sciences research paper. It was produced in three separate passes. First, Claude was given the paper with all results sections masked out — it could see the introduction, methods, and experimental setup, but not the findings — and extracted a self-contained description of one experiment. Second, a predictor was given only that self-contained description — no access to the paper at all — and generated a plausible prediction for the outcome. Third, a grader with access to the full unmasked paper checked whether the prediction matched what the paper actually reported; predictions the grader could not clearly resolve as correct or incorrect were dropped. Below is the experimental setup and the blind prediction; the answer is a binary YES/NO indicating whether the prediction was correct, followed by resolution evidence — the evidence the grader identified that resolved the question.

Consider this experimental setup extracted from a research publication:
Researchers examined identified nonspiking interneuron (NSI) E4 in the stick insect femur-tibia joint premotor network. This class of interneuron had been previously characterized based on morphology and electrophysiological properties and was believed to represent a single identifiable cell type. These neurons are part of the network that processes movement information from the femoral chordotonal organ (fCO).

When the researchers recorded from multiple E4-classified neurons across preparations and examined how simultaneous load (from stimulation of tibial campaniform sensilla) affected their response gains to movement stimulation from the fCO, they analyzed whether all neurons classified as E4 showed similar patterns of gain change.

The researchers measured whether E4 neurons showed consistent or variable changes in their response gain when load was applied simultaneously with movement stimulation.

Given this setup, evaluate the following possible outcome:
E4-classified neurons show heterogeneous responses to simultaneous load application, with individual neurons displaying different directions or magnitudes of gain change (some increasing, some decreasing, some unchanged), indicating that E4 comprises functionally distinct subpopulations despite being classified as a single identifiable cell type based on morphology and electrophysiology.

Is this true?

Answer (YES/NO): YES